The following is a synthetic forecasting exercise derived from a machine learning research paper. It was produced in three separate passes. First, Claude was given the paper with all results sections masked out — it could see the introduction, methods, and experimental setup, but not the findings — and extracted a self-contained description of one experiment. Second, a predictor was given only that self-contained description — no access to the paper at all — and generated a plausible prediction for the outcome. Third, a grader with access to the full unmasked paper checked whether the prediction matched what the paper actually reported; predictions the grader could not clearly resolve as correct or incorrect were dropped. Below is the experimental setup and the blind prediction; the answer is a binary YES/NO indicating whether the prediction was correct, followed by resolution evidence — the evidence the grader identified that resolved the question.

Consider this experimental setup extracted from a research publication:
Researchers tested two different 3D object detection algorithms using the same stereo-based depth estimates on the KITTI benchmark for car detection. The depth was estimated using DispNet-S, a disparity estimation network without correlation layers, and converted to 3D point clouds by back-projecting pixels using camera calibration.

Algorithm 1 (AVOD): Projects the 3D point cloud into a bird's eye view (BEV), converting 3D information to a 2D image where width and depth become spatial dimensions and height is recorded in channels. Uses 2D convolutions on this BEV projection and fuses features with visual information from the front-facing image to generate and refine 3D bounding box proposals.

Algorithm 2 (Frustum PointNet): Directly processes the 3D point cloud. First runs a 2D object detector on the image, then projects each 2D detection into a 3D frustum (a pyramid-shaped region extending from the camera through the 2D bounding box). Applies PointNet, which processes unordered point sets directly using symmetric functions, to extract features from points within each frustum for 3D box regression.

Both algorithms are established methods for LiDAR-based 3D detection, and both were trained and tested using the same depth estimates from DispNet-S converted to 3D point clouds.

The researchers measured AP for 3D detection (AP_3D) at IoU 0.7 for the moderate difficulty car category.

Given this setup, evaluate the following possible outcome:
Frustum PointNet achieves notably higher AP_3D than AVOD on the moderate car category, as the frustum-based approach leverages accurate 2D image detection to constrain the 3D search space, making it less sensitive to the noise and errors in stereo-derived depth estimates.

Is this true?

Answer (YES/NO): NO